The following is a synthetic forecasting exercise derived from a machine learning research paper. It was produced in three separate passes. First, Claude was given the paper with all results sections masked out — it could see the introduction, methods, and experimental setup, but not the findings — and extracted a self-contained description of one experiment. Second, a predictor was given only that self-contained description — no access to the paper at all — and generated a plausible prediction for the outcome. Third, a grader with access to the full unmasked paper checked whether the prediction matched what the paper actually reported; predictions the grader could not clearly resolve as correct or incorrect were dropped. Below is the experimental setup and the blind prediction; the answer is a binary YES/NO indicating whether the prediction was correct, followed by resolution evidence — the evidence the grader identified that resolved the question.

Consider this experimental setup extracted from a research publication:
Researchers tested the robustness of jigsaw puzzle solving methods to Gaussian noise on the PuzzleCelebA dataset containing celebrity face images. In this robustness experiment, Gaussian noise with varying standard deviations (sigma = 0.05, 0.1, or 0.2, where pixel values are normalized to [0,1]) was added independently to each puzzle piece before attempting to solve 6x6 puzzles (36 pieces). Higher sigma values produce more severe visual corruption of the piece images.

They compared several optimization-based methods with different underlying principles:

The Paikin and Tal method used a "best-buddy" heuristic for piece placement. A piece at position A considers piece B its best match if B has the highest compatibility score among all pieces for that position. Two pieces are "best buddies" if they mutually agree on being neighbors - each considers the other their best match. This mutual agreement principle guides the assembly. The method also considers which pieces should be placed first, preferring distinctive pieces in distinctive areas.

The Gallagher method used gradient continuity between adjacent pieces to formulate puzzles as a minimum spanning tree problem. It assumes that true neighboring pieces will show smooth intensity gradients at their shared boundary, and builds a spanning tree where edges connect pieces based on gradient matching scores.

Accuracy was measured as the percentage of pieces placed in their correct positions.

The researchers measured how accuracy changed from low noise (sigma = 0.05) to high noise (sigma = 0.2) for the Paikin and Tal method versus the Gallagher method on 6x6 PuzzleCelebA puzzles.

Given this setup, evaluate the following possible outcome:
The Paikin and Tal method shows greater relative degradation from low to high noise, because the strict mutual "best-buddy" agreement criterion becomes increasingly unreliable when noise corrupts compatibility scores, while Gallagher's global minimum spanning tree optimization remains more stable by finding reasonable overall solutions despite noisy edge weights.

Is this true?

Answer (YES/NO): YES